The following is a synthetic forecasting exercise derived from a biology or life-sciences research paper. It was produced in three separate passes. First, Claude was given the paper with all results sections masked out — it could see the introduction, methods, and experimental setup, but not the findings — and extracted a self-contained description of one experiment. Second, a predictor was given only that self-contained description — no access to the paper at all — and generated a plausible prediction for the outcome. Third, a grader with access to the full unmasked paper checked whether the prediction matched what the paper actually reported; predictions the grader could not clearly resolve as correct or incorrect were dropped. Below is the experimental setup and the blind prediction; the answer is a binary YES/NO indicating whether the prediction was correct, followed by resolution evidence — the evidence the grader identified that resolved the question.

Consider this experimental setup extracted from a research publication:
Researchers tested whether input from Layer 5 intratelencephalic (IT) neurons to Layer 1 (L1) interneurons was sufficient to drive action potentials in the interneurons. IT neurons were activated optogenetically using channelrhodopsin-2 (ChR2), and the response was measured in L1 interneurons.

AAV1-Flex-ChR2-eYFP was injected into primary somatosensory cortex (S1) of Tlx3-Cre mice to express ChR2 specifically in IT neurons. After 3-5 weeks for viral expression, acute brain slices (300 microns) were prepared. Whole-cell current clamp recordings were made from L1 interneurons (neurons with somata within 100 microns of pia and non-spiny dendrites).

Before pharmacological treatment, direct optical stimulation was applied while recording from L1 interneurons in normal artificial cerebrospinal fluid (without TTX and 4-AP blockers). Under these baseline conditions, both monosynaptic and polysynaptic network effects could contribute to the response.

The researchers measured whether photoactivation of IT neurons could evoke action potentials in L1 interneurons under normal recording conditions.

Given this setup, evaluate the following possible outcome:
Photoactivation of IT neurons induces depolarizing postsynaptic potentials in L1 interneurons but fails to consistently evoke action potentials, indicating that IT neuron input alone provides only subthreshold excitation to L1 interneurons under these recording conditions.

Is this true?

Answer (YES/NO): YES